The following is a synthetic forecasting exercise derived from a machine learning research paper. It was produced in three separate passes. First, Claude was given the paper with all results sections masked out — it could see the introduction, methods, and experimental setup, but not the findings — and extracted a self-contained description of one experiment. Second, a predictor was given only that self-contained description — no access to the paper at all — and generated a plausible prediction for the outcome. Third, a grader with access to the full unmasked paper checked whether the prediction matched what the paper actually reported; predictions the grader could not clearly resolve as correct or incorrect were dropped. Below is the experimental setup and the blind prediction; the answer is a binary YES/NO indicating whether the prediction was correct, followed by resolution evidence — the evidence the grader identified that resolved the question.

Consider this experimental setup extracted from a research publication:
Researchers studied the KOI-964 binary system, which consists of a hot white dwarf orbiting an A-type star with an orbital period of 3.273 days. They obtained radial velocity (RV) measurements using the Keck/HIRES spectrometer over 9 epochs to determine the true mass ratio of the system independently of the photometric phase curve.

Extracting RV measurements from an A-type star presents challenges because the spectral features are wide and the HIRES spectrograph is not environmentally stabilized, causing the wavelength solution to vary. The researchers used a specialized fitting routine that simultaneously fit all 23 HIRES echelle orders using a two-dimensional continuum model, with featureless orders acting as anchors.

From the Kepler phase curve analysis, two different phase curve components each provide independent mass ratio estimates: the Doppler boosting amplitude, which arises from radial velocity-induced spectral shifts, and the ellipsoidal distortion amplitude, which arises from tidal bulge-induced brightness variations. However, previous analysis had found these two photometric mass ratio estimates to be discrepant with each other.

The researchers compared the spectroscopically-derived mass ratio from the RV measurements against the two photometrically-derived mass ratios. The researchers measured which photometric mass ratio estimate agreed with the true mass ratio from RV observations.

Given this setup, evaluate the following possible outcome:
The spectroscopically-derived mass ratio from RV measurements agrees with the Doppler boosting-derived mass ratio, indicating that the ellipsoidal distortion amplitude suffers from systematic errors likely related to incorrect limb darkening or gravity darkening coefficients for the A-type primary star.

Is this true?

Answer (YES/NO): NO